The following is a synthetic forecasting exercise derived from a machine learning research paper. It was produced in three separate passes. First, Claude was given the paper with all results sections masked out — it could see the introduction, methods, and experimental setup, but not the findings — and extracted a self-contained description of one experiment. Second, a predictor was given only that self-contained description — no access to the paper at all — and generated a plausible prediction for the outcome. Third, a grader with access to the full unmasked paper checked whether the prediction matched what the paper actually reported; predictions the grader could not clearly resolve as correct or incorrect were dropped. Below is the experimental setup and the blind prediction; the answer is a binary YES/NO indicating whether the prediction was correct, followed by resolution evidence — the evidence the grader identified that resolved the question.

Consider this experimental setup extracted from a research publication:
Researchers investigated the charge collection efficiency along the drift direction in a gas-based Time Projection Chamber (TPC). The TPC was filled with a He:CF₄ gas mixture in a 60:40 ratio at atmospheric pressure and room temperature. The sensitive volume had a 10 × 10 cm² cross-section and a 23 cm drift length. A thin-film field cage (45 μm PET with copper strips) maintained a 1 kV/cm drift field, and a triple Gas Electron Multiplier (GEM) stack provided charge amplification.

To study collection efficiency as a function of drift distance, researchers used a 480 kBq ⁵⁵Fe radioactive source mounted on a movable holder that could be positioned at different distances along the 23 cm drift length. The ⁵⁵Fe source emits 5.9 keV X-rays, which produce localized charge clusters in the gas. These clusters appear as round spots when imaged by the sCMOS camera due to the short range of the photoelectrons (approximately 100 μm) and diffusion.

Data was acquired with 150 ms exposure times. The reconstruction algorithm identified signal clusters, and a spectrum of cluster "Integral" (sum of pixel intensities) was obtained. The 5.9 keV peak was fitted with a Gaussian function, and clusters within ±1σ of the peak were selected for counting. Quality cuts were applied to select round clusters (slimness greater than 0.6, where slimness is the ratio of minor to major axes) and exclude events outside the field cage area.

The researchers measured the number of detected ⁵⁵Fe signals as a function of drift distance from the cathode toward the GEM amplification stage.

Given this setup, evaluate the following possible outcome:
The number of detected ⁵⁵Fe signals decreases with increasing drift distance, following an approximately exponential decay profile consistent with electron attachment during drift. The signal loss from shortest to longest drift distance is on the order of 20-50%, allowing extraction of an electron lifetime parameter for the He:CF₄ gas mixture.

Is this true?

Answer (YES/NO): NO